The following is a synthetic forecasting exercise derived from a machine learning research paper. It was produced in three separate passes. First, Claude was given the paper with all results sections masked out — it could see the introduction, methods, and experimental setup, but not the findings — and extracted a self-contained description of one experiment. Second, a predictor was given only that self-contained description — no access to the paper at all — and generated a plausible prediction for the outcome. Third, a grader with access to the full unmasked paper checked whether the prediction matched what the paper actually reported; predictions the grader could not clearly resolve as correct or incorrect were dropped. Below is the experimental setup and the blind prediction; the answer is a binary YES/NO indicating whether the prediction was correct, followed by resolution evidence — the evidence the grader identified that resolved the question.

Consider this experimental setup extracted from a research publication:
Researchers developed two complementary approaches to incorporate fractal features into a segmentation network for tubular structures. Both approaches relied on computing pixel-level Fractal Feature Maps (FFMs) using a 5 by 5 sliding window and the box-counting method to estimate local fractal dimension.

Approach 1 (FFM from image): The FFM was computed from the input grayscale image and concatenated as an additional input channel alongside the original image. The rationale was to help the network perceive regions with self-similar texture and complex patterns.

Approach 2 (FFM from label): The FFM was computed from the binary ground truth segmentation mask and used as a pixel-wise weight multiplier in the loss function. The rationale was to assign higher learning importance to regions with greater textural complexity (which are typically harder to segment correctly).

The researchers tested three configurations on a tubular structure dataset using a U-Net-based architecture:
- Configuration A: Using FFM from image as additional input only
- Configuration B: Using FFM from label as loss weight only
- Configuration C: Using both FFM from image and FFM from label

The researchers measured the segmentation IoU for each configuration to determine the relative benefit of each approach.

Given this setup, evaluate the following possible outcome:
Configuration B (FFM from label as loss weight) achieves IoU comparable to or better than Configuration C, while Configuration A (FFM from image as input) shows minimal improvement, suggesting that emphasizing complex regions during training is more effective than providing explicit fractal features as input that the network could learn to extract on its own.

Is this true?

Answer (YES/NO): NO